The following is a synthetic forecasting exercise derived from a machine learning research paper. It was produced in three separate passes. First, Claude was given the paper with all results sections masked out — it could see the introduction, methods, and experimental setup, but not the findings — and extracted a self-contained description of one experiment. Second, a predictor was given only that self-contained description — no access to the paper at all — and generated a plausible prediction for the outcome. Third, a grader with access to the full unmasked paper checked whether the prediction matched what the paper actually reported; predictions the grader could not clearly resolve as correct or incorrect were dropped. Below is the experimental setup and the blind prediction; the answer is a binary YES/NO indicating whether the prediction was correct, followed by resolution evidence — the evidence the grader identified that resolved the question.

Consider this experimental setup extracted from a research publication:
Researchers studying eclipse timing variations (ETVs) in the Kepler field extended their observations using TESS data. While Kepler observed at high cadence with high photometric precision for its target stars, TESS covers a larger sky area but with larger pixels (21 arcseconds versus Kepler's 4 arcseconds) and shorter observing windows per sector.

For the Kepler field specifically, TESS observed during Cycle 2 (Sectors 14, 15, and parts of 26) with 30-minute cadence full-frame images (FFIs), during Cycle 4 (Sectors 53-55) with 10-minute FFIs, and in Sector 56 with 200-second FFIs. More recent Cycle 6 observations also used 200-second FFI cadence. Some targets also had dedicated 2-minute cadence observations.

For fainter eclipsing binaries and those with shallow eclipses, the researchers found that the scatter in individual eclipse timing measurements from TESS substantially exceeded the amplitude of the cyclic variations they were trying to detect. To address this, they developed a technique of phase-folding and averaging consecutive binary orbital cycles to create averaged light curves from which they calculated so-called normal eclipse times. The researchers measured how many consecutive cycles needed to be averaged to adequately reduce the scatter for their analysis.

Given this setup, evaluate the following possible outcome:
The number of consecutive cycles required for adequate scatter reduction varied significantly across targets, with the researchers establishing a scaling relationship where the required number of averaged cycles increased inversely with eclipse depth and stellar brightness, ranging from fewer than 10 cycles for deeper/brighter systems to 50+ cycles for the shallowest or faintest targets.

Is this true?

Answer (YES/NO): NO